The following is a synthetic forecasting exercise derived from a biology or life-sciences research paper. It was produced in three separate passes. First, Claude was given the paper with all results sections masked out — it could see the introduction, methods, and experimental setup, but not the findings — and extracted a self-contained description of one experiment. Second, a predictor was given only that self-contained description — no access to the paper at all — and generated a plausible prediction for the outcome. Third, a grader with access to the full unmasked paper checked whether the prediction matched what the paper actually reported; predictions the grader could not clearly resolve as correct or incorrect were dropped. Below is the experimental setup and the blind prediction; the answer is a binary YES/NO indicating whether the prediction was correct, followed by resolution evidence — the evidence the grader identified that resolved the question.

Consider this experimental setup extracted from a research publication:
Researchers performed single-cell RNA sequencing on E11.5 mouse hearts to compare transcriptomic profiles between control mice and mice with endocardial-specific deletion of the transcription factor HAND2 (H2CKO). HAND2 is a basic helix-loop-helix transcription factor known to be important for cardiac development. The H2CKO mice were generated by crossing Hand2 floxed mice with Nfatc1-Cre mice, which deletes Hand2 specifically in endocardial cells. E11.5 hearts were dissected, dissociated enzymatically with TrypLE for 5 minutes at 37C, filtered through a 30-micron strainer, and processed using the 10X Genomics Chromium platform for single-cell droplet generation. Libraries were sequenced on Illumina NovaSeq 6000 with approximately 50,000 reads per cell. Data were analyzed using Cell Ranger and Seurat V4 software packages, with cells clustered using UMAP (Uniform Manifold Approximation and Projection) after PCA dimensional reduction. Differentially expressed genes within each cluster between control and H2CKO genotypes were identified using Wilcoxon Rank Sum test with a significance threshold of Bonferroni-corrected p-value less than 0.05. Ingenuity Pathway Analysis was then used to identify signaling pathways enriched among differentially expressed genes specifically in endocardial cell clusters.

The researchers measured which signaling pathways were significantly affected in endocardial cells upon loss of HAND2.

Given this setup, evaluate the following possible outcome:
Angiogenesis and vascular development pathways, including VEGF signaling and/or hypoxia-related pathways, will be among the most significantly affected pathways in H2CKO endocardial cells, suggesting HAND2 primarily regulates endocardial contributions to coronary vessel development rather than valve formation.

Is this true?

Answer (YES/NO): NO